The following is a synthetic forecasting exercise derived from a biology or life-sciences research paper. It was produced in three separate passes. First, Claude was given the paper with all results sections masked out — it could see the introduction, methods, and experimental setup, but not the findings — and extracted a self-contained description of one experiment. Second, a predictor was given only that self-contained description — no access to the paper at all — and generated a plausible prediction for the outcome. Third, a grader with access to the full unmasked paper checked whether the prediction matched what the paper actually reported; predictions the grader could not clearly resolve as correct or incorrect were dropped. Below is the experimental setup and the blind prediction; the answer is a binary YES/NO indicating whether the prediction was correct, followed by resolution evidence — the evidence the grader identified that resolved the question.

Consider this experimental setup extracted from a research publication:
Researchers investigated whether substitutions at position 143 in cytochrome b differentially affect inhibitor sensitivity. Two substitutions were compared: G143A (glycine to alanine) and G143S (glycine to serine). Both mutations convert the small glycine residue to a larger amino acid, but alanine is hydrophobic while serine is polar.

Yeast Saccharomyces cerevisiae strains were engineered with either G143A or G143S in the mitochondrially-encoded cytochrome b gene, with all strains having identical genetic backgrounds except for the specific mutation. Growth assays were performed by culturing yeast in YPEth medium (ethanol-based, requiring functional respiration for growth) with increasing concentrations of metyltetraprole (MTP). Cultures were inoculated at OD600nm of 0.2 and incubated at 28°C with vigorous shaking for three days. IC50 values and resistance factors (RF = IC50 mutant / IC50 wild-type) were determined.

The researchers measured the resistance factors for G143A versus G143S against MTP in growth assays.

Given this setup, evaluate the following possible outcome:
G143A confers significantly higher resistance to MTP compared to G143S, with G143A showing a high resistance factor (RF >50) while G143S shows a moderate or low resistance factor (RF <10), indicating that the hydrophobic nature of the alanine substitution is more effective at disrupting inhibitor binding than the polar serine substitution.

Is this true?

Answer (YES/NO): NO